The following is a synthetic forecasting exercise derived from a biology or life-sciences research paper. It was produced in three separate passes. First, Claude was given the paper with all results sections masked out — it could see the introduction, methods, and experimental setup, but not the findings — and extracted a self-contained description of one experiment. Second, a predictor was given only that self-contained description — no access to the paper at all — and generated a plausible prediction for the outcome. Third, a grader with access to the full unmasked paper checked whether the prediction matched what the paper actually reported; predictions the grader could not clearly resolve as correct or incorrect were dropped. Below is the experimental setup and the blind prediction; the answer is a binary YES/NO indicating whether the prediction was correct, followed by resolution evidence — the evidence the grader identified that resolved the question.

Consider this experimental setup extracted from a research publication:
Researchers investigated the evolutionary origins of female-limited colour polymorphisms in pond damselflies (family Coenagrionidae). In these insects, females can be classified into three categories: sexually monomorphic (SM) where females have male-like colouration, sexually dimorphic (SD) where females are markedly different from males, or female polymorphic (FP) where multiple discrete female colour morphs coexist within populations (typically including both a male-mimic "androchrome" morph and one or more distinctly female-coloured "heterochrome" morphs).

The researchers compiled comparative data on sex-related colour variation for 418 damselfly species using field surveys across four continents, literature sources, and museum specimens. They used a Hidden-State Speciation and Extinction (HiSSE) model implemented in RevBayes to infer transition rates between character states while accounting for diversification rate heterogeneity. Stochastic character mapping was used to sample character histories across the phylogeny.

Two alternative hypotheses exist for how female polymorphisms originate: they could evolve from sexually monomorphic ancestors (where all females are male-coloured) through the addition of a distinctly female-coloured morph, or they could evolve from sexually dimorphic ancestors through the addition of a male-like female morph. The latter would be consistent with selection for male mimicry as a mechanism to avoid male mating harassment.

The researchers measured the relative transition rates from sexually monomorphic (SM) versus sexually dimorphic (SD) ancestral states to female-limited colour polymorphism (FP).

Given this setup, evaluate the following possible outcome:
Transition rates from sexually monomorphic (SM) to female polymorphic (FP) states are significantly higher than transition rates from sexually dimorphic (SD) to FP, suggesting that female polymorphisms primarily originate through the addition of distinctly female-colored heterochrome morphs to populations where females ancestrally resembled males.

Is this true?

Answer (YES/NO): NO